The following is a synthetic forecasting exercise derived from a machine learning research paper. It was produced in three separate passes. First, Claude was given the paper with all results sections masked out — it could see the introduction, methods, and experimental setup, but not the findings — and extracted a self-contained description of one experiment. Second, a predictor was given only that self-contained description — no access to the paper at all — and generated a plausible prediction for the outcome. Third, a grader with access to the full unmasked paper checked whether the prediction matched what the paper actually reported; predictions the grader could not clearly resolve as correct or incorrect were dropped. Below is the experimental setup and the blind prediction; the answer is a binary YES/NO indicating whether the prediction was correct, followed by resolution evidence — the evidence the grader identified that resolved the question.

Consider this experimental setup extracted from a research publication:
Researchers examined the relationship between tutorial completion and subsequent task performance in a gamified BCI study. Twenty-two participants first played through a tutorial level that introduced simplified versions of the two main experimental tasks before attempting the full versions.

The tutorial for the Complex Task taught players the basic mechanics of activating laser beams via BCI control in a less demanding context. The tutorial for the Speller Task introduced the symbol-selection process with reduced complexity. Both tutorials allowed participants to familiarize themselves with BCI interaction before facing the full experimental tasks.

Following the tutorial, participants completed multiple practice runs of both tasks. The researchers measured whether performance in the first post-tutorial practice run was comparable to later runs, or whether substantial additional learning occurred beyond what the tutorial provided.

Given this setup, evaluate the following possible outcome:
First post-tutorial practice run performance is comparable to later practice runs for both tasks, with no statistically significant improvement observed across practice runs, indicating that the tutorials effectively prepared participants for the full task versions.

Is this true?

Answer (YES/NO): NO